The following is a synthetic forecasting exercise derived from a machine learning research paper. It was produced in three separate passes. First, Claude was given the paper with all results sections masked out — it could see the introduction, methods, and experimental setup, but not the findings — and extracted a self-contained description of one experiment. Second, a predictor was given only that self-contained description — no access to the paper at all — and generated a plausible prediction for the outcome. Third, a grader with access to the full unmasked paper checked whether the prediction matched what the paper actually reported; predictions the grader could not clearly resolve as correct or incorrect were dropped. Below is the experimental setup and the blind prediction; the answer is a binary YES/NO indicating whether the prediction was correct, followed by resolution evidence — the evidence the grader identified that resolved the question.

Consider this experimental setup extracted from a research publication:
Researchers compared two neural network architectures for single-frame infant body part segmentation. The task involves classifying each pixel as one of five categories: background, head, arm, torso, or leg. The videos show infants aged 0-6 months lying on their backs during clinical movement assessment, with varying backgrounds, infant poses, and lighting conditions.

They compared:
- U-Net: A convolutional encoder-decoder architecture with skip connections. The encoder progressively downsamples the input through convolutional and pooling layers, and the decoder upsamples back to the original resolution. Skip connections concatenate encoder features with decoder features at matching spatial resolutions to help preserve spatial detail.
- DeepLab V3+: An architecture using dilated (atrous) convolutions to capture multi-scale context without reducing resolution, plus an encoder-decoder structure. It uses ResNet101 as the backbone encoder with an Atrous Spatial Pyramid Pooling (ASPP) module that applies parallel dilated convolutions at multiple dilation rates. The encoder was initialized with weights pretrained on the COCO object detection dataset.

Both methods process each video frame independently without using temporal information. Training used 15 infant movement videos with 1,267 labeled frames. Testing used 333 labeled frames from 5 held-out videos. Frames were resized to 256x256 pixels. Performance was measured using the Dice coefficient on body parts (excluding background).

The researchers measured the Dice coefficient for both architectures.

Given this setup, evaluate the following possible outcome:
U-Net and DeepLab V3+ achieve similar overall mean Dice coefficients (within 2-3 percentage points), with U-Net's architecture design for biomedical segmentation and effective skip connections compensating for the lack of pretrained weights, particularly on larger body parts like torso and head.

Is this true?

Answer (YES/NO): NO